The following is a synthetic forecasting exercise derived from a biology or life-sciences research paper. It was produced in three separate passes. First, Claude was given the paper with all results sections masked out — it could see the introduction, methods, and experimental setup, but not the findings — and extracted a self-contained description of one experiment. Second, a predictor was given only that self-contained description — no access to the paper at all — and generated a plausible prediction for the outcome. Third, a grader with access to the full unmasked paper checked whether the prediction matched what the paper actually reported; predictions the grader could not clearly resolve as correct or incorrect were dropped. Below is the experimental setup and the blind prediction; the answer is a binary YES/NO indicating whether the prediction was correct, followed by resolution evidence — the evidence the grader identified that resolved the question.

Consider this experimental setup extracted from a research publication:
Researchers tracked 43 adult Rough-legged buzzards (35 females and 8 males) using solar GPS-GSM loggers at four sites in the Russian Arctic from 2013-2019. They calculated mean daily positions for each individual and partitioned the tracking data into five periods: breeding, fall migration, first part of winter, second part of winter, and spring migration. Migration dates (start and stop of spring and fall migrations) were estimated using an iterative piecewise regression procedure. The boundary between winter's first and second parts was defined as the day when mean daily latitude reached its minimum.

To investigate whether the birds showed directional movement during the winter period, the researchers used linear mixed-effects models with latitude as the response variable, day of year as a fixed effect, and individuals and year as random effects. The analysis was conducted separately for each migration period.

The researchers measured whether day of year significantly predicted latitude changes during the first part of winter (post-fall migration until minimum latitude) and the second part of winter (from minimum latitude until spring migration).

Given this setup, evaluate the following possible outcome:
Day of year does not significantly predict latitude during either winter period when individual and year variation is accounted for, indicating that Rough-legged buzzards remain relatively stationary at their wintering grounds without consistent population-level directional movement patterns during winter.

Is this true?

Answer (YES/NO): NO